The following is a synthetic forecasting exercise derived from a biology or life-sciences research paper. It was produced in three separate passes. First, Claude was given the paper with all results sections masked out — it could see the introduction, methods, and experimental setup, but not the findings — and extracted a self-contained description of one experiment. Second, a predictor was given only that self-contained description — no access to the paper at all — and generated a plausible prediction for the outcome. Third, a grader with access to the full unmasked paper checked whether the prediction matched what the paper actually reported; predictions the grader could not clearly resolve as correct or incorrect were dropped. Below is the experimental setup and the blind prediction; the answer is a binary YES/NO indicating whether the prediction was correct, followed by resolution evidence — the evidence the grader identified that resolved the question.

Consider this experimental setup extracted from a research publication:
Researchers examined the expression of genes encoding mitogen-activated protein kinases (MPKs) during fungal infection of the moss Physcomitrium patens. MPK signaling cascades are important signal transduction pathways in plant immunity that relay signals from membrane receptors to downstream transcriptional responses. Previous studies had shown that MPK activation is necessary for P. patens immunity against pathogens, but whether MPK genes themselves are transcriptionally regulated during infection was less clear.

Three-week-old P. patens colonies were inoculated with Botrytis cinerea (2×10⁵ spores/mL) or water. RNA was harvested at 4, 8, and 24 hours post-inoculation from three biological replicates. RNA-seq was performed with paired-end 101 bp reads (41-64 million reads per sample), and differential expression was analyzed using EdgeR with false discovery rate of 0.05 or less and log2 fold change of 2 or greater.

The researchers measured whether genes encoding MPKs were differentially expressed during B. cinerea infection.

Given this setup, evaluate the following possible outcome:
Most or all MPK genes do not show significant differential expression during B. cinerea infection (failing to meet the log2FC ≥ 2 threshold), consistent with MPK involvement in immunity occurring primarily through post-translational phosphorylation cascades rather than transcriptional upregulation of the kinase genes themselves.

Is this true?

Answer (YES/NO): NO